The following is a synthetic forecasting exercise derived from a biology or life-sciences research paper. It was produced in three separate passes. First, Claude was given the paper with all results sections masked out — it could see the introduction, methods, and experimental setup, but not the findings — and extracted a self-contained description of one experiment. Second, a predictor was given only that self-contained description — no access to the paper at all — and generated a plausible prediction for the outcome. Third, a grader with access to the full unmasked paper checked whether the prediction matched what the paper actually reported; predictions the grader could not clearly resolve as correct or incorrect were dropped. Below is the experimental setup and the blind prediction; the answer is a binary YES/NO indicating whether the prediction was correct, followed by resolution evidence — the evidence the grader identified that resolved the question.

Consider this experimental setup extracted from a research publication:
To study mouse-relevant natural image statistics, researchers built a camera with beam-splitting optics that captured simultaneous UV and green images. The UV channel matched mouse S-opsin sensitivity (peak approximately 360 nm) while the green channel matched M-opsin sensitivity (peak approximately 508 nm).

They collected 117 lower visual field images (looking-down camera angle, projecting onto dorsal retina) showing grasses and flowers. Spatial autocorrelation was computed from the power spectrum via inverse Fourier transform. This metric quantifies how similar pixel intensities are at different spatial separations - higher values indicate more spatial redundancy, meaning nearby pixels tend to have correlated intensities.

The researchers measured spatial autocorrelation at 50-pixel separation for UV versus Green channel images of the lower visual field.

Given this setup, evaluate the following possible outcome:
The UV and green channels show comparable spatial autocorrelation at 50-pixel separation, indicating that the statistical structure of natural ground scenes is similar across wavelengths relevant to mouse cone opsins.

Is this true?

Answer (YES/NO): NO